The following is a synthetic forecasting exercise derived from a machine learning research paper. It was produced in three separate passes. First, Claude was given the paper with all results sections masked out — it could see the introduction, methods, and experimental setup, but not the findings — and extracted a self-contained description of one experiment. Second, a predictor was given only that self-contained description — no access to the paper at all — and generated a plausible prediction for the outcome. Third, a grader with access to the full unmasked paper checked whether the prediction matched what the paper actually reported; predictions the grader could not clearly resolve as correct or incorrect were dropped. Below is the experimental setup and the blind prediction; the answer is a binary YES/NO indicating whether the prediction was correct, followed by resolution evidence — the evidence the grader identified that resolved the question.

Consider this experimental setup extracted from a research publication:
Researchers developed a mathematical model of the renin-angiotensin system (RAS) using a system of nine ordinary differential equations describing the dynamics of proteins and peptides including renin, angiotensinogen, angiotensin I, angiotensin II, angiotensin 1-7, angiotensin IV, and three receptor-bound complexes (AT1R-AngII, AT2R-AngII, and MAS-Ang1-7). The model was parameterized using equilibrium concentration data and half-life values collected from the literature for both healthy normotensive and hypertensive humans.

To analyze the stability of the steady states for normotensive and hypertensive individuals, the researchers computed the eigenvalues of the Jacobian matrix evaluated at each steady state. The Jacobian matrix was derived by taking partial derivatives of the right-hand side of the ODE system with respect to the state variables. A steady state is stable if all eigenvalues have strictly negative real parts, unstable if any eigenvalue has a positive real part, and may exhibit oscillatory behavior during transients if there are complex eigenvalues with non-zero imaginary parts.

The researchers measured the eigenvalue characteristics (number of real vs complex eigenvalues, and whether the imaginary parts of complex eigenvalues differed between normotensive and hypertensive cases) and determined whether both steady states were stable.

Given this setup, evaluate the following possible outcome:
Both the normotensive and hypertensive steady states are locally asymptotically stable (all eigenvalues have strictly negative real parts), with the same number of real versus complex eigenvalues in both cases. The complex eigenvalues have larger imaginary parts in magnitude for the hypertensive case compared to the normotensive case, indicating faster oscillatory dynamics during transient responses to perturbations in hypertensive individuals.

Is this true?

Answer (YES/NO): NO